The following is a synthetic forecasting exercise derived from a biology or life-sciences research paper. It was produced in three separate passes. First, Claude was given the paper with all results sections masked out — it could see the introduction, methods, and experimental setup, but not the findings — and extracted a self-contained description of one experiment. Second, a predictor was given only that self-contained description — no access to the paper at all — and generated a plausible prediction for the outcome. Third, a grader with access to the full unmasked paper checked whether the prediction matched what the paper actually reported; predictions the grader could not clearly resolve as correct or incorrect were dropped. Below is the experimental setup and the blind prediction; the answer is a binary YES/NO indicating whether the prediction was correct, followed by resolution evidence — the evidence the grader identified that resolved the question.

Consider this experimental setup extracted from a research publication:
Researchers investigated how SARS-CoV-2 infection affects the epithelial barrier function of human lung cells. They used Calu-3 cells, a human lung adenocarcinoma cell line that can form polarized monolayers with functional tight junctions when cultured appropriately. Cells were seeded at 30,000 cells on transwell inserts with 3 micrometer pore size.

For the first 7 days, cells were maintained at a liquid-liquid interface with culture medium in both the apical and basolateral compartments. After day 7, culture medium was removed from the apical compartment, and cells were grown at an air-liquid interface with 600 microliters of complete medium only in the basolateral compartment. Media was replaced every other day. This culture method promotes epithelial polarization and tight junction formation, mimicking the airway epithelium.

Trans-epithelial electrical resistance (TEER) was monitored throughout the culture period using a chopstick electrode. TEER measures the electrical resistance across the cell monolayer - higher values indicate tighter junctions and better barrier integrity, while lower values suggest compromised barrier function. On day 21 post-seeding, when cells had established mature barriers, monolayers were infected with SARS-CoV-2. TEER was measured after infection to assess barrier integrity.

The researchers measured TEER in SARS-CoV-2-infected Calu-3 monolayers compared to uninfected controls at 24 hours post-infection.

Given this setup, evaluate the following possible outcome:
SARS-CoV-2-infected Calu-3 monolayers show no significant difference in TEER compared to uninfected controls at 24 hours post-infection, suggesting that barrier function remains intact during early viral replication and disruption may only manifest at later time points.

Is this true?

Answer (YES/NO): NO